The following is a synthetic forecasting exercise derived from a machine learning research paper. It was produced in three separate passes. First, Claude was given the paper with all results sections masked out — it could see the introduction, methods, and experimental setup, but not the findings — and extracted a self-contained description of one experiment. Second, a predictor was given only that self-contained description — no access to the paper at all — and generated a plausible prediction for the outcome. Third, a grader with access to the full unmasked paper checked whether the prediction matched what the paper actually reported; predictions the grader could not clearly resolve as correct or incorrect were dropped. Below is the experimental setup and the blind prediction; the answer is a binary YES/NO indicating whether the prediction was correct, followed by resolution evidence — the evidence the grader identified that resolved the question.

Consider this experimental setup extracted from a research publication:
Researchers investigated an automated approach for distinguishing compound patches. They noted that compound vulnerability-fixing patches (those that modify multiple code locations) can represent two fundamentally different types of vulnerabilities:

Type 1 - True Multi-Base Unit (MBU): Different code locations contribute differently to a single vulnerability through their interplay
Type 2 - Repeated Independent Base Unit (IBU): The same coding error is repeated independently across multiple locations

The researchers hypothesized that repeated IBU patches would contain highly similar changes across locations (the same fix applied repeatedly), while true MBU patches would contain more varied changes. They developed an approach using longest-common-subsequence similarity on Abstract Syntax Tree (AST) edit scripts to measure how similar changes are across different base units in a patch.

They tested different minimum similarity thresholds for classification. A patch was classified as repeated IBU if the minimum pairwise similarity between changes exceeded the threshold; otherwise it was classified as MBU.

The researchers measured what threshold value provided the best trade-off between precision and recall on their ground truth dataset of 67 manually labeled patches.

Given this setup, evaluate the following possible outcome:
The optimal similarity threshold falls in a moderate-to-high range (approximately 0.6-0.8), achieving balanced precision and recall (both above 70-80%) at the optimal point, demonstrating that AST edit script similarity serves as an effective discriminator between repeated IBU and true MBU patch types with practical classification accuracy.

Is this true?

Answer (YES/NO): NO